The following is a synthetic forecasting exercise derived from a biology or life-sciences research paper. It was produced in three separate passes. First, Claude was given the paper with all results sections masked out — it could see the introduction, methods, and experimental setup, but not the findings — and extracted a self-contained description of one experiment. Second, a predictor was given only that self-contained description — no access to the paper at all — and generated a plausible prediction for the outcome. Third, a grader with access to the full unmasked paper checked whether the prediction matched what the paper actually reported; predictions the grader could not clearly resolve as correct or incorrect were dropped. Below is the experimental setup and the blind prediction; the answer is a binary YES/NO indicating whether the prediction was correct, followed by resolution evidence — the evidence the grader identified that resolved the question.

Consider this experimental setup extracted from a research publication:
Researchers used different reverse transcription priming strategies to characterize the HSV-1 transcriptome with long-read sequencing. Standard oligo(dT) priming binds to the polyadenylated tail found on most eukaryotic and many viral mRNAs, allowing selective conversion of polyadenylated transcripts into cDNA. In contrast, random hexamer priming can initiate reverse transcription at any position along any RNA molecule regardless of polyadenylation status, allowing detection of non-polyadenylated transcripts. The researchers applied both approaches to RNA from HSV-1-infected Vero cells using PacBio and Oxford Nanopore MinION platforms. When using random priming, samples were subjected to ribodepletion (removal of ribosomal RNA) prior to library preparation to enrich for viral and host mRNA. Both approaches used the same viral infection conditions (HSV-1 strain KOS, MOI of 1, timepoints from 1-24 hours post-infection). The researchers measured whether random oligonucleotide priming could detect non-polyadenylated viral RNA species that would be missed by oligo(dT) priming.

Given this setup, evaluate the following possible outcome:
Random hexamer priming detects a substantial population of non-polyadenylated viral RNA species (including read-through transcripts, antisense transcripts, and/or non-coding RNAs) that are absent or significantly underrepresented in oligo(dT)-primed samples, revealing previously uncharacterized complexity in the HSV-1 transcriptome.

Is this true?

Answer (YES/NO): YES